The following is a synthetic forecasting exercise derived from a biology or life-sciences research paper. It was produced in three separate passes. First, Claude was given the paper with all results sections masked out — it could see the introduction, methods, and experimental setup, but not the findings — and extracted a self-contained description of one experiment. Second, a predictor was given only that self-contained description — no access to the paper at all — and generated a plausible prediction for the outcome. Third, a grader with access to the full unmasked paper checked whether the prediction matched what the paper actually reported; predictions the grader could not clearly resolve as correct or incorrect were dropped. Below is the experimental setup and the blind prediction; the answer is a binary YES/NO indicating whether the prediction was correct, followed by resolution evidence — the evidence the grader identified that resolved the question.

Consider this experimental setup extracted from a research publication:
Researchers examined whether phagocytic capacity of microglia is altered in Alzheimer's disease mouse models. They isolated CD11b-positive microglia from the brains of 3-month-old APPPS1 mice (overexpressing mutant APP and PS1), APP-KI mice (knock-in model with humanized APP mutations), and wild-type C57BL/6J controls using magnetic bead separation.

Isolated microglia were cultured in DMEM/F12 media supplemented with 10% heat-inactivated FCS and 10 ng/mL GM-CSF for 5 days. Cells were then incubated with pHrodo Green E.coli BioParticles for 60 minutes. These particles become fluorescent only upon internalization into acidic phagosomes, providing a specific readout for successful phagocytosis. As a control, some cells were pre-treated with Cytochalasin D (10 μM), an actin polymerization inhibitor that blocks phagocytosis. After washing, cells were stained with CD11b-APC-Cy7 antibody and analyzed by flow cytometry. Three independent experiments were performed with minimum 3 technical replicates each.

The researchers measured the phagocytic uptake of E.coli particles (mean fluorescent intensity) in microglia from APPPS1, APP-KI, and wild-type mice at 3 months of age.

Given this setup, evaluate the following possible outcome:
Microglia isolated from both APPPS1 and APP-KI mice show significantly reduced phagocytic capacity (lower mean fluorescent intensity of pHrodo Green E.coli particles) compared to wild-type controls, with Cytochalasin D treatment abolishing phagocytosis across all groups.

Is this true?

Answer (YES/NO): NO